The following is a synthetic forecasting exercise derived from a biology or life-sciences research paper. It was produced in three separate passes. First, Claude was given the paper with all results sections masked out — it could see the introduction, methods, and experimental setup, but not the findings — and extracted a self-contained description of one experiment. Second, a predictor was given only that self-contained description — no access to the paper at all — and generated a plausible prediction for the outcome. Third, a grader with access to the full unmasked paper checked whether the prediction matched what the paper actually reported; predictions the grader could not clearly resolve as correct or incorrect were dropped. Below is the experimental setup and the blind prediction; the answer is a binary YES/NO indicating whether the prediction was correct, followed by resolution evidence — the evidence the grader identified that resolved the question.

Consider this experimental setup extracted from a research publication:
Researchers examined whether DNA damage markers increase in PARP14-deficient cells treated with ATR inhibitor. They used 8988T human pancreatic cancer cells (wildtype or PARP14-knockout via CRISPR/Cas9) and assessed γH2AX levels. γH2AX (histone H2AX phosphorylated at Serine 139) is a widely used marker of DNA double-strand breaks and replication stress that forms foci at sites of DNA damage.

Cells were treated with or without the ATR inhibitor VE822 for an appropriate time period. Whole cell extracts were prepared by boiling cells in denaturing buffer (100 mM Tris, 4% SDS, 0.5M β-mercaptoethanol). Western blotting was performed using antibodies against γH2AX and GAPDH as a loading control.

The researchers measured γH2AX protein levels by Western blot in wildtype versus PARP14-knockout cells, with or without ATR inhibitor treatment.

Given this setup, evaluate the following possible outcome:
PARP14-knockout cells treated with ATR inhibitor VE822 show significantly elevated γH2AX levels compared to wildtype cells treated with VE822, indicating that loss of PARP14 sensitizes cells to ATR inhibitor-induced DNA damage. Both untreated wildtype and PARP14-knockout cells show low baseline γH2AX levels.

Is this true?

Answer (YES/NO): NO